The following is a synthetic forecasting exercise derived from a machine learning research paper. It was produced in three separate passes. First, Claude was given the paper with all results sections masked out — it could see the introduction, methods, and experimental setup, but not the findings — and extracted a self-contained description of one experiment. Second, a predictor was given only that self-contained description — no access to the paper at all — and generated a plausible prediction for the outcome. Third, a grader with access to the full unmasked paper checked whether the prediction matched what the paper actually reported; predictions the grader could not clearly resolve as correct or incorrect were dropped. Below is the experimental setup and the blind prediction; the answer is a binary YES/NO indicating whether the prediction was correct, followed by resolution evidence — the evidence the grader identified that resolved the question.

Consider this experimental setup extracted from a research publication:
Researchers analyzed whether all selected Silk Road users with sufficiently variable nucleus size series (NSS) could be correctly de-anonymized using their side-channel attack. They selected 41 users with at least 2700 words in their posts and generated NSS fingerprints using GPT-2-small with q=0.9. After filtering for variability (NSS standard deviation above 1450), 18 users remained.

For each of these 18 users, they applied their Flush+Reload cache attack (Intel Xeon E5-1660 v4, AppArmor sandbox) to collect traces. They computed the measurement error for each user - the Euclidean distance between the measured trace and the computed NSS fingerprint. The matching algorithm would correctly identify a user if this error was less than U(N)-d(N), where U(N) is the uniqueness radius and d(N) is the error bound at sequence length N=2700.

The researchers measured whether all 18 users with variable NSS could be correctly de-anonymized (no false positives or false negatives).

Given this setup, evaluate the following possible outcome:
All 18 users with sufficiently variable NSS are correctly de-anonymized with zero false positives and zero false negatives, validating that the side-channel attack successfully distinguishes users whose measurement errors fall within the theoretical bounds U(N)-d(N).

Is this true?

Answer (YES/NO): YES